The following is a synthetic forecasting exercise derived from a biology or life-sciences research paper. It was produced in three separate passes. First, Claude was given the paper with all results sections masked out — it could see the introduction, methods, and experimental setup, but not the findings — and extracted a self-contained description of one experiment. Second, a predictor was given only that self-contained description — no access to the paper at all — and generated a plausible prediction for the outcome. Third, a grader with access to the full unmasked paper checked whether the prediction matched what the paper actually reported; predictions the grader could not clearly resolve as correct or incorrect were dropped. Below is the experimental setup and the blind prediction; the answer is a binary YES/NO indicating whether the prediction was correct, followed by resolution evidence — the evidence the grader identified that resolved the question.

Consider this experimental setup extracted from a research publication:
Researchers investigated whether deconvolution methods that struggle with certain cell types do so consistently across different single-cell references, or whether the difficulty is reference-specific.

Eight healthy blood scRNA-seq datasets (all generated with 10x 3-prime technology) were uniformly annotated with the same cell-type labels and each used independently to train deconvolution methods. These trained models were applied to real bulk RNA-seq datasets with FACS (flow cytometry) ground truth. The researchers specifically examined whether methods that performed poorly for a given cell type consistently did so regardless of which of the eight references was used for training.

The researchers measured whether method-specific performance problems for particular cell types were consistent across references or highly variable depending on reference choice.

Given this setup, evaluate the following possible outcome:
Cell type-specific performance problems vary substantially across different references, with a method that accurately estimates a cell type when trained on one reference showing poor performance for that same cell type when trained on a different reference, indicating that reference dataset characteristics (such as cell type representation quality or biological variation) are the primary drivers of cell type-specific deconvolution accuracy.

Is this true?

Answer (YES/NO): NO